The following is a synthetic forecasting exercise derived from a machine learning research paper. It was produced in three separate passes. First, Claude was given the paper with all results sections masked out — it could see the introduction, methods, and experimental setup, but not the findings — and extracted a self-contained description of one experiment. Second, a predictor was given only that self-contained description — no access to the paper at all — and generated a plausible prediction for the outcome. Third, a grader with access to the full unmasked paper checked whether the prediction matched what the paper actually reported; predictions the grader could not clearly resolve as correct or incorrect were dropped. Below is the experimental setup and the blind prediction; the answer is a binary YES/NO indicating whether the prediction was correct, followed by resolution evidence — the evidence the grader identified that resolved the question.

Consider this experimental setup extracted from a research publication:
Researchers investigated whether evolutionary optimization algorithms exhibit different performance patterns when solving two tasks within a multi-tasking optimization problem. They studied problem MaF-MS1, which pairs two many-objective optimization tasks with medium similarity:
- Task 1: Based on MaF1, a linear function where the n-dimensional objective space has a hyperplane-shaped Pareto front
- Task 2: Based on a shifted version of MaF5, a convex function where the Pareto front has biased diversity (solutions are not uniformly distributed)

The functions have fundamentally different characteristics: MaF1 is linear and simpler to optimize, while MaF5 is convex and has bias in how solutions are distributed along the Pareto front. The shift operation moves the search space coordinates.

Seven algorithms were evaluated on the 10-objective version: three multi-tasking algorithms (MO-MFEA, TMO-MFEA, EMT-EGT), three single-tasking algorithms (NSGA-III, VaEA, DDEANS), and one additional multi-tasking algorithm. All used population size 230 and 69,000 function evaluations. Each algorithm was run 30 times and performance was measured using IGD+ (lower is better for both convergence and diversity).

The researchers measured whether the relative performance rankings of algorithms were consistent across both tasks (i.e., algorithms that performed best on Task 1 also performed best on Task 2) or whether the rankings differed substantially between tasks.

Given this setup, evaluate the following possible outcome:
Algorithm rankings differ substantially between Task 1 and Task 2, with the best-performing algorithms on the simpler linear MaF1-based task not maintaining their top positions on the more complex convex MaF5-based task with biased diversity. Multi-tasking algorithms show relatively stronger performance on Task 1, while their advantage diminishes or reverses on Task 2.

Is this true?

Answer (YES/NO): NO